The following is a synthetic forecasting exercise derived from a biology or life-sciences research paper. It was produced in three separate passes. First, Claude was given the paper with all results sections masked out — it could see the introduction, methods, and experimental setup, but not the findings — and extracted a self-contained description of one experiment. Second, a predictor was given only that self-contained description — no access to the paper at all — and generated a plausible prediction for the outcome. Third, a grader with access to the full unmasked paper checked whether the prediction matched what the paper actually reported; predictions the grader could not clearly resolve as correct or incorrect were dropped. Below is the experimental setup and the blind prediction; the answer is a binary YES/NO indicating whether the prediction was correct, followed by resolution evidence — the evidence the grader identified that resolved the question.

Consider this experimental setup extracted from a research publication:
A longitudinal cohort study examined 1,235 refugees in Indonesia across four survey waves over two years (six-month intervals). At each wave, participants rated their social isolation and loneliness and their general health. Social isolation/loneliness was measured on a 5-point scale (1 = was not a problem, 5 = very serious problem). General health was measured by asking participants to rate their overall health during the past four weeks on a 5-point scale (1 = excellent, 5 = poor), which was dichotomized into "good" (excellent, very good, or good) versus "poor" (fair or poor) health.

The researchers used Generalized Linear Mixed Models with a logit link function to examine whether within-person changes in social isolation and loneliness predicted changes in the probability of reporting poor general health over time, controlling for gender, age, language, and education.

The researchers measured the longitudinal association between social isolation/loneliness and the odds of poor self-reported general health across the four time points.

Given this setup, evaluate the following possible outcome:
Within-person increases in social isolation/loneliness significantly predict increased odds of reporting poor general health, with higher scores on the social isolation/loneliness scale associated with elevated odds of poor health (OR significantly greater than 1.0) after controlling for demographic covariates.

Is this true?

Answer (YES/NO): YES